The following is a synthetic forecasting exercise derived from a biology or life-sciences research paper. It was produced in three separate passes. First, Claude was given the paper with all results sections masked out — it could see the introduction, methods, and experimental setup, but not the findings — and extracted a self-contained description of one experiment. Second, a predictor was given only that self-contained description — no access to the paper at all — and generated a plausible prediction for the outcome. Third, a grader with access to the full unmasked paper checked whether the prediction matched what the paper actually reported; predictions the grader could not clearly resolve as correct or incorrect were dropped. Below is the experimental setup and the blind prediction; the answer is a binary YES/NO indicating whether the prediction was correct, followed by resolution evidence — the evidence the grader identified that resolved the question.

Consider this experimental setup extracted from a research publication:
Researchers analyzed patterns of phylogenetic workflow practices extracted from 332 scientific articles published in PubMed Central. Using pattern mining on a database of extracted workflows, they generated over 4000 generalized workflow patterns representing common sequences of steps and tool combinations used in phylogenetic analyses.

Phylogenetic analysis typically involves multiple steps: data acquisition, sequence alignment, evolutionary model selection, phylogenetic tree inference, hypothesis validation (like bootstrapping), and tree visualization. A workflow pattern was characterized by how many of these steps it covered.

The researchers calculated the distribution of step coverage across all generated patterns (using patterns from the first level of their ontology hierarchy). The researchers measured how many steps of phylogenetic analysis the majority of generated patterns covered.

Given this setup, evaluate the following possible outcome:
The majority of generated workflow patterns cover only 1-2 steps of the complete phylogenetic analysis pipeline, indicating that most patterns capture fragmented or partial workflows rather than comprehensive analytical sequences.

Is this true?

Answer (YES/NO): NO